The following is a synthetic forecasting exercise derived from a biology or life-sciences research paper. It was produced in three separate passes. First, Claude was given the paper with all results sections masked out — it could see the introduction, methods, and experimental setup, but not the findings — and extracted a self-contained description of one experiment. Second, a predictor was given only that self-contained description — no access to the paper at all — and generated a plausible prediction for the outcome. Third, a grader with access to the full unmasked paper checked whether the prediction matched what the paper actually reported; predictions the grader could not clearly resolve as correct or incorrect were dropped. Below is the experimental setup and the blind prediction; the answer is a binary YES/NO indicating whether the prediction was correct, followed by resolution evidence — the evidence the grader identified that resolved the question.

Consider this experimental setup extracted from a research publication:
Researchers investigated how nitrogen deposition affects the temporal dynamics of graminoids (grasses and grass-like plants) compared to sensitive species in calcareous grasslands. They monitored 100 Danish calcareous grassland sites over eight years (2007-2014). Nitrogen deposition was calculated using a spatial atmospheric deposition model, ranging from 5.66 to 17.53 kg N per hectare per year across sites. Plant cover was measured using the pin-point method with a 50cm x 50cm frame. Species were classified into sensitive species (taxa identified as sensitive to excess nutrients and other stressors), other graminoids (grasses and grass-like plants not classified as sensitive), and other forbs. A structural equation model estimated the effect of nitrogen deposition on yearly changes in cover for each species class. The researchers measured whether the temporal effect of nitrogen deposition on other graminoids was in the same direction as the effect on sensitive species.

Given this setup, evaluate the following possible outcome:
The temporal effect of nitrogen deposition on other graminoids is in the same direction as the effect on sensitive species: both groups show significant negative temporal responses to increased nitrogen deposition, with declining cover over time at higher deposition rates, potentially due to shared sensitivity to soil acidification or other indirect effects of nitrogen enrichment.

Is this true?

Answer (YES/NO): YES